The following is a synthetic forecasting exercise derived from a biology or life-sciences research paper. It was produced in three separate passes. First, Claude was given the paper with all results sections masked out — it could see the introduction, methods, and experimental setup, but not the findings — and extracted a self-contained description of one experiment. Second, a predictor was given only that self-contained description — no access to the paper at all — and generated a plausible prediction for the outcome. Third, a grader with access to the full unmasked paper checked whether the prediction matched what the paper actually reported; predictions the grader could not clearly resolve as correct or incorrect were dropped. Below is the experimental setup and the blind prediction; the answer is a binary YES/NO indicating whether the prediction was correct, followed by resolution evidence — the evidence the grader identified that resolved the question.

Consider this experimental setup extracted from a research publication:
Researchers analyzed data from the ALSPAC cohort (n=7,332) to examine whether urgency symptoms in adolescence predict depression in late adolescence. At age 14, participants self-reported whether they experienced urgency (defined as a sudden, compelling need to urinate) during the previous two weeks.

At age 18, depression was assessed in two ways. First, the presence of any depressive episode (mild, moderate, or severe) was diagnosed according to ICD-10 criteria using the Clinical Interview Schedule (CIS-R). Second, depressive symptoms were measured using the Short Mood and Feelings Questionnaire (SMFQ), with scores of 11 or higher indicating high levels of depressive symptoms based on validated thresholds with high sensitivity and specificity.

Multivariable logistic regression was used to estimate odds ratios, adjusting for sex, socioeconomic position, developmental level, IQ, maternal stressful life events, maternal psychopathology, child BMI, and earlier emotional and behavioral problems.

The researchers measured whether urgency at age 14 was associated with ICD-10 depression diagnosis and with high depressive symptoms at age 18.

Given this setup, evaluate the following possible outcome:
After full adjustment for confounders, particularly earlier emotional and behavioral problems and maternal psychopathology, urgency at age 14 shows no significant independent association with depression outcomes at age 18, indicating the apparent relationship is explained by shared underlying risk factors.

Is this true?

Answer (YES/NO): NO